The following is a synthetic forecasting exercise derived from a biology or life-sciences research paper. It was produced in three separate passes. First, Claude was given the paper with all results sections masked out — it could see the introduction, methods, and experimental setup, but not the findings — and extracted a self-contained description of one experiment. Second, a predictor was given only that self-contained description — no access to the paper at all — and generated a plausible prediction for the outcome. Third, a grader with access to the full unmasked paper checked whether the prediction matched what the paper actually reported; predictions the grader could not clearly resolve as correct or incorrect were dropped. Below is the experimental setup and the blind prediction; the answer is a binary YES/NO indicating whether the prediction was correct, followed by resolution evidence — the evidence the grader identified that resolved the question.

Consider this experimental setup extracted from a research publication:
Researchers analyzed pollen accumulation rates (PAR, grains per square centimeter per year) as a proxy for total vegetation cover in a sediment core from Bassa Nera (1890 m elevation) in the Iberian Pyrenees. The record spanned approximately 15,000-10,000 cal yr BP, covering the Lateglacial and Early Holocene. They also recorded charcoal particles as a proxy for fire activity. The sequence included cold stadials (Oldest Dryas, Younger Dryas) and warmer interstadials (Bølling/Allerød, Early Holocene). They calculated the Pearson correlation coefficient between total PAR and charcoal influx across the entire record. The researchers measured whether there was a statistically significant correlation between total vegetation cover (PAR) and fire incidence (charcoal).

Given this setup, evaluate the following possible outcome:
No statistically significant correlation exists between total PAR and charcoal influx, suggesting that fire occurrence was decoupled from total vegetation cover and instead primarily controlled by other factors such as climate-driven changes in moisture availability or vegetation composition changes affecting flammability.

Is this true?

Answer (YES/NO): NO